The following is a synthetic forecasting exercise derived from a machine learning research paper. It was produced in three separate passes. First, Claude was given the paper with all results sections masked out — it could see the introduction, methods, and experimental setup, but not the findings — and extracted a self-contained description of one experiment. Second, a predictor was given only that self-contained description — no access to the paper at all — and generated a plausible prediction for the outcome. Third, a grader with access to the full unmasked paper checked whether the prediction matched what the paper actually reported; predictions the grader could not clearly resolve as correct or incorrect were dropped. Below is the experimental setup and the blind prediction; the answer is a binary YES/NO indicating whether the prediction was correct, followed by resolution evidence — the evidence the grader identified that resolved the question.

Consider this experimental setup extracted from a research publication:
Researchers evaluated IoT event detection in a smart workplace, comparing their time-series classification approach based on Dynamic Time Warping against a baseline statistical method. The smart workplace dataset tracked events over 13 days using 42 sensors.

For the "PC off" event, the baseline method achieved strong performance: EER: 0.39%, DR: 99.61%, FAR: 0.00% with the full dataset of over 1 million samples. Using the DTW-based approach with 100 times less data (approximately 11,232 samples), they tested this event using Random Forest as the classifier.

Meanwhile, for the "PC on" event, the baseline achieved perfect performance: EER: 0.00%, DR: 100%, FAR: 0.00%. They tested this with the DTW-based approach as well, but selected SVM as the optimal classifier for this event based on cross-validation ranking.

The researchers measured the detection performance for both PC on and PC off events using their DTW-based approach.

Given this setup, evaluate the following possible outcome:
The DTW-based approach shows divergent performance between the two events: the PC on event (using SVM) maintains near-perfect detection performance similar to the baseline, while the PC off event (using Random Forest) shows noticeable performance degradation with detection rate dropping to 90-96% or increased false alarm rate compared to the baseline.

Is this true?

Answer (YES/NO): NO